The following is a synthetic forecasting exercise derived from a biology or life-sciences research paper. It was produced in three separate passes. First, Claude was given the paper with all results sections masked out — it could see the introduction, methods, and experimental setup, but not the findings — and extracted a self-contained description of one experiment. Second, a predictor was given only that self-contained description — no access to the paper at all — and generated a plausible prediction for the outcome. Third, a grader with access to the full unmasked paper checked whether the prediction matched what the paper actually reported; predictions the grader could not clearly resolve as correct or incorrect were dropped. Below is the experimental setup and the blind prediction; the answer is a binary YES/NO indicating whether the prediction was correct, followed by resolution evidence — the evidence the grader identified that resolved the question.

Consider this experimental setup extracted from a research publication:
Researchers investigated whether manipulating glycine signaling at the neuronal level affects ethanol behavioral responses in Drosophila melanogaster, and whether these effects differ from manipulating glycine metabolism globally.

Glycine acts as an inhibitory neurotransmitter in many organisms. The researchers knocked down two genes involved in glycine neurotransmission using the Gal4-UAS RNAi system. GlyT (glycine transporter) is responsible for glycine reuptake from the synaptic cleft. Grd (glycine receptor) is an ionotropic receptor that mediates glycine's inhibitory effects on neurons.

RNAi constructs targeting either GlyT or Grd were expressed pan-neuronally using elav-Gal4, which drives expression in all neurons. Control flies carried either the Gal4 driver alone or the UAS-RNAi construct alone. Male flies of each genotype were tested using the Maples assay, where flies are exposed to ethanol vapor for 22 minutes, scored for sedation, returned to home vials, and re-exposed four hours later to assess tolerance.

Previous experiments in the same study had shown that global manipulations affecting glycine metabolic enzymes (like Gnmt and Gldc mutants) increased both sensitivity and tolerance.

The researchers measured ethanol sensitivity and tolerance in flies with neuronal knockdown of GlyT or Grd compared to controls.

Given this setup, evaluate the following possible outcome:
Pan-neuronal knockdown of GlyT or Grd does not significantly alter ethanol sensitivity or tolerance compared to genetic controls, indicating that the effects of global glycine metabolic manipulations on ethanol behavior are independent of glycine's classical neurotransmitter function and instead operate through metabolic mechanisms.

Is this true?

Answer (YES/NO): NO